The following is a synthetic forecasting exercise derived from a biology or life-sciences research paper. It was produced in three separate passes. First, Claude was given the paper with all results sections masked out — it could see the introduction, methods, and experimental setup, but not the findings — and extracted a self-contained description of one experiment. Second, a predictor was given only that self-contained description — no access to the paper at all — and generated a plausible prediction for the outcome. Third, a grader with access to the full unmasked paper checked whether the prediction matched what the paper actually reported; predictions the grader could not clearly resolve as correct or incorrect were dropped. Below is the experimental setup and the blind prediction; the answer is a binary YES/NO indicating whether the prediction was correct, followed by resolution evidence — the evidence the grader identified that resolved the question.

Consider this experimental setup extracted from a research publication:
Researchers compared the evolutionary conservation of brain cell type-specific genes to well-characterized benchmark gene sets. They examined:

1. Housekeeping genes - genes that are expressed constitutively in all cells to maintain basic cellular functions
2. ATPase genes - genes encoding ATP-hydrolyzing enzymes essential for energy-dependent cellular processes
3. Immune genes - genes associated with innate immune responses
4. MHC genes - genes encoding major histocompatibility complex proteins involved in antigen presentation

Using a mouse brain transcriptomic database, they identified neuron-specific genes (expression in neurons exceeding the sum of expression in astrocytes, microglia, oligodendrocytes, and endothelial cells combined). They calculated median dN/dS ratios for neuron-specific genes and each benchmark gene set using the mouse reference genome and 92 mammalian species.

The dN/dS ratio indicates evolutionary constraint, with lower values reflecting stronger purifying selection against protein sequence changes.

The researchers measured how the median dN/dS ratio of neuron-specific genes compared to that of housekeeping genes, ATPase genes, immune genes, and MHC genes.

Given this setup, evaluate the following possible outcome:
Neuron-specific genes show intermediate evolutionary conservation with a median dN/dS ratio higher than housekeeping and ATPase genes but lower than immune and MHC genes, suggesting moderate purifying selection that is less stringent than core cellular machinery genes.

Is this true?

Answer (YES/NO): NO